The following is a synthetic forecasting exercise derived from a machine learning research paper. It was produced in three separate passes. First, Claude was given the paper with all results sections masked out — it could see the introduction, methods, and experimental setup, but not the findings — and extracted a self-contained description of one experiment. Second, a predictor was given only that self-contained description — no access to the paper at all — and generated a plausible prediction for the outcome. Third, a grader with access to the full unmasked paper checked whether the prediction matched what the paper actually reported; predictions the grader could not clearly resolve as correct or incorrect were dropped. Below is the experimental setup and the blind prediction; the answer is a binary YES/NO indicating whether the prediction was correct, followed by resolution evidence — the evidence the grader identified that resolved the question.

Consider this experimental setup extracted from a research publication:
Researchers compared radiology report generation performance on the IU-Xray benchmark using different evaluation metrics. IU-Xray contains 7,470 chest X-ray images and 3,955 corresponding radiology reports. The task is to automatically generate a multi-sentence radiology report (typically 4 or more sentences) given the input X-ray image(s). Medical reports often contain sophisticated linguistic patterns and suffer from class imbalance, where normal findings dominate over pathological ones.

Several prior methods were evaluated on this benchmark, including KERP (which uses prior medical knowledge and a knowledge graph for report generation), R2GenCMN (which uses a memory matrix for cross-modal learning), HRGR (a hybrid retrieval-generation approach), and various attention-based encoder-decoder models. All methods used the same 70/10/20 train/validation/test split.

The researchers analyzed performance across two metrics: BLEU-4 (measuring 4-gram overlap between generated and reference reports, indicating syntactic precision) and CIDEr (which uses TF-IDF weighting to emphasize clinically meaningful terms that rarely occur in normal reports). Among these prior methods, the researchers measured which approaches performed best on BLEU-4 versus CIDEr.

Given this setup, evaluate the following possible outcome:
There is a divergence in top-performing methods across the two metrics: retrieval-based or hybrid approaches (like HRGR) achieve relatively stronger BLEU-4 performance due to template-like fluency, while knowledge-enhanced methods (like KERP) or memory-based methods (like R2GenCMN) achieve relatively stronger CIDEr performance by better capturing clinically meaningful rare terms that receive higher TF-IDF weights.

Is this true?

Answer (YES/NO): NO